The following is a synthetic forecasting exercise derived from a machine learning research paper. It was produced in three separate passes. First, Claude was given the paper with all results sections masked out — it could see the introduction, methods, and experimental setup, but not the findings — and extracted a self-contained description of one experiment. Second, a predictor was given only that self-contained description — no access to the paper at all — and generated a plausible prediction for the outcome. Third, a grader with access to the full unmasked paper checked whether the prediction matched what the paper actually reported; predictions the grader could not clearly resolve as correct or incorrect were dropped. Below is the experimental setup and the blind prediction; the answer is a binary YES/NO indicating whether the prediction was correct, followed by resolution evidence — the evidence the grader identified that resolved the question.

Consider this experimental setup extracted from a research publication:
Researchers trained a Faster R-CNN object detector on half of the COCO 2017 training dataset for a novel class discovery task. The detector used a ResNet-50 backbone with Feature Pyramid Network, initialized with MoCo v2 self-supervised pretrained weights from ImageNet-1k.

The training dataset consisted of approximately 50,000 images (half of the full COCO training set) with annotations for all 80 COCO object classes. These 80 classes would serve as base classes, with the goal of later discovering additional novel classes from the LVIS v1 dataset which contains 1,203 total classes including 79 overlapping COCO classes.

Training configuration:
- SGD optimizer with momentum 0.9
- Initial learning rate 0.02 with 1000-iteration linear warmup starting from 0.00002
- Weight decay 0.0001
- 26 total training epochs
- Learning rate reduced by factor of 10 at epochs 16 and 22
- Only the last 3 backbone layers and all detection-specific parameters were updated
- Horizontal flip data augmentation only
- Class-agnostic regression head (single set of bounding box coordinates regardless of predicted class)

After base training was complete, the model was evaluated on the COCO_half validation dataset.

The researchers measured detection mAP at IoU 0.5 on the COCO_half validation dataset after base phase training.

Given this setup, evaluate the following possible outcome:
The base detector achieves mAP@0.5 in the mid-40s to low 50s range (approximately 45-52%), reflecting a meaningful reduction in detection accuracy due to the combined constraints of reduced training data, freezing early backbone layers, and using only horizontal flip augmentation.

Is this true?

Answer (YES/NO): YES